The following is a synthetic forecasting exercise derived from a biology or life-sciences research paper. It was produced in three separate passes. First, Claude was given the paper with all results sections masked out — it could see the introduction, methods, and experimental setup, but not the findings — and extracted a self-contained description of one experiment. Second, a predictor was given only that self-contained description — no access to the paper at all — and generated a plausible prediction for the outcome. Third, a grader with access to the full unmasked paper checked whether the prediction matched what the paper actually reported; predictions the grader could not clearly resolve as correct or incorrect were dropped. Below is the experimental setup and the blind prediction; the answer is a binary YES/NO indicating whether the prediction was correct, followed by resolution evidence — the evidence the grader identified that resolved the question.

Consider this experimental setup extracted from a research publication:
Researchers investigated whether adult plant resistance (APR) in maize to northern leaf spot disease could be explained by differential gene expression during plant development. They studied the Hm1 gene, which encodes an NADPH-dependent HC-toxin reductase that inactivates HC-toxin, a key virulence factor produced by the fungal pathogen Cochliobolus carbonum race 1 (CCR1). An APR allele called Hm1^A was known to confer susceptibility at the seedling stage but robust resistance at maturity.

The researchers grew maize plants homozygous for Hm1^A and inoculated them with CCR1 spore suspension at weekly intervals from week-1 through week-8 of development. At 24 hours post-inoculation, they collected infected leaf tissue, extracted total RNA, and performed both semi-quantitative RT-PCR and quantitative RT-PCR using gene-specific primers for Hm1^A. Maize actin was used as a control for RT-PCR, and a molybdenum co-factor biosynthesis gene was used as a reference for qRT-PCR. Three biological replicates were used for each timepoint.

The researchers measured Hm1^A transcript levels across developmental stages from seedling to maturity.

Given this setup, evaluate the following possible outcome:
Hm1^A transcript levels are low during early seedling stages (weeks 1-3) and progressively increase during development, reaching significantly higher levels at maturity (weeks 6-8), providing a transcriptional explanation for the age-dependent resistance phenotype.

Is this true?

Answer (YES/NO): NO